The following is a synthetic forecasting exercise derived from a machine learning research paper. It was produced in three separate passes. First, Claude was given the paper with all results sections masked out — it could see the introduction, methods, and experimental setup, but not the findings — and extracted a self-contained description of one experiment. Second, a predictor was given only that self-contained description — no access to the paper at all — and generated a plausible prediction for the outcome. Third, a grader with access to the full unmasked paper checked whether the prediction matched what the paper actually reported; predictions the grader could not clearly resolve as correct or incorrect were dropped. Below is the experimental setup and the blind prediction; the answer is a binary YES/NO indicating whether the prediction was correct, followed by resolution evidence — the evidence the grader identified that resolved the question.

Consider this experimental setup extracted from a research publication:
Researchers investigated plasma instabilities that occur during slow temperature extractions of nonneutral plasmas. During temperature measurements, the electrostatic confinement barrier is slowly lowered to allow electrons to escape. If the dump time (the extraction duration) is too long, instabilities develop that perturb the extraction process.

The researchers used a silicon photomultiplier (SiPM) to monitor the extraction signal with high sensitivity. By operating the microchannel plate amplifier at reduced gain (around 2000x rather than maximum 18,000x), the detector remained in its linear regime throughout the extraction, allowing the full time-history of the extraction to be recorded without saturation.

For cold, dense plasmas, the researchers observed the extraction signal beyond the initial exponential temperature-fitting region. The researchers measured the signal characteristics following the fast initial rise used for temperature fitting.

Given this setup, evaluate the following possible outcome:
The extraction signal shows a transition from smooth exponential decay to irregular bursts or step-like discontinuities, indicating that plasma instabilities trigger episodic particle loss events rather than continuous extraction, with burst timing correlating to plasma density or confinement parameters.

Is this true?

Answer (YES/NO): NO